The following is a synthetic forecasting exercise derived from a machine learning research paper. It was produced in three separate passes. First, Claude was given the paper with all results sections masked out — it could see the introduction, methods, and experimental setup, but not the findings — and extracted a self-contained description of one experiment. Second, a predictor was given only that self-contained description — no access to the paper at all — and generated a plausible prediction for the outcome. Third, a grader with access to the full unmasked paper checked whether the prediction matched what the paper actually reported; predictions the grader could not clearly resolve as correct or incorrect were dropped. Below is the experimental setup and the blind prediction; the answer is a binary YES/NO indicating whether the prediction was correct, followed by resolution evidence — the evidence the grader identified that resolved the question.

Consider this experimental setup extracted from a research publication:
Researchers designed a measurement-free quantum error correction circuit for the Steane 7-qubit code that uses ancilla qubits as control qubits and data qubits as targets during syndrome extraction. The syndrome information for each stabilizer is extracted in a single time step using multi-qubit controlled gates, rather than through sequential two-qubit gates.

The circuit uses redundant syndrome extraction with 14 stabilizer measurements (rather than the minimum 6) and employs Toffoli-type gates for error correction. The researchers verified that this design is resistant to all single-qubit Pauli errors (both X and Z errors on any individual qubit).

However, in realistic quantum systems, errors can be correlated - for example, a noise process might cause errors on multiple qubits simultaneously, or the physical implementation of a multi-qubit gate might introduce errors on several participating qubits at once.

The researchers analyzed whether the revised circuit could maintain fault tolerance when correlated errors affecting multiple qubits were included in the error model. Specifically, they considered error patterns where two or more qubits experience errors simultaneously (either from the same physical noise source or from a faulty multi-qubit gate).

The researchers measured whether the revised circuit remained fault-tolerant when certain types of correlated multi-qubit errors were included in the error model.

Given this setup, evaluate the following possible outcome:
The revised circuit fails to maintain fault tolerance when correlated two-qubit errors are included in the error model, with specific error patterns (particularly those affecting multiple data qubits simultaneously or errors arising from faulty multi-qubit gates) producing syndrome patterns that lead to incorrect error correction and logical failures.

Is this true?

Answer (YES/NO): YES